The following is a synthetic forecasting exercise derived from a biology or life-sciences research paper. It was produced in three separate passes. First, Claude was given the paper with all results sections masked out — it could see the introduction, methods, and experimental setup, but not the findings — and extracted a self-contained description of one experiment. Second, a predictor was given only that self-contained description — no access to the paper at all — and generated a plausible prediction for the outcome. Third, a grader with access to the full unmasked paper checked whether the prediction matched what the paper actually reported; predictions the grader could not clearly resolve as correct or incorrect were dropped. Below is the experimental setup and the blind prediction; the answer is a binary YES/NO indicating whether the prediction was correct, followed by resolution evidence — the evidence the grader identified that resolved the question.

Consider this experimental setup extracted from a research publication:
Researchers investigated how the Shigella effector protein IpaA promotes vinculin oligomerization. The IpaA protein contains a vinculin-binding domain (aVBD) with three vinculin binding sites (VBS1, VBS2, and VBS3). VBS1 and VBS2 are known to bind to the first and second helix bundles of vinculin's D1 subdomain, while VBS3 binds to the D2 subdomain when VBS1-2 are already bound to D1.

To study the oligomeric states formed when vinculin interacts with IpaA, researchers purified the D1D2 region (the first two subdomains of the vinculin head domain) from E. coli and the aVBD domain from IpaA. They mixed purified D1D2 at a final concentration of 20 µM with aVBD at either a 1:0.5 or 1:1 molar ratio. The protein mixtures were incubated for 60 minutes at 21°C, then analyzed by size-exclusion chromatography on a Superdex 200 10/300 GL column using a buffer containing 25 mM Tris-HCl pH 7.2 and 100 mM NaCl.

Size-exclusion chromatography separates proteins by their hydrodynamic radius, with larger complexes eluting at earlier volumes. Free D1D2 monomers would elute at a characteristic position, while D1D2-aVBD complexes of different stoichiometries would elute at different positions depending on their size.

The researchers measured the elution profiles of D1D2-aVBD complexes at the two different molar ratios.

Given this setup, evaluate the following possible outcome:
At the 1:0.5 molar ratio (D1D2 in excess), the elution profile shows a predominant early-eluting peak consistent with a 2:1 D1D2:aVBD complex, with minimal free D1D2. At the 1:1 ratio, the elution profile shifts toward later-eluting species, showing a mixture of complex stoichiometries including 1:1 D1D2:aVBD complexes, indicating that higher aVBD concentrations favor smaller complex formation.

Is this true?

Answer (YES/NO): NO